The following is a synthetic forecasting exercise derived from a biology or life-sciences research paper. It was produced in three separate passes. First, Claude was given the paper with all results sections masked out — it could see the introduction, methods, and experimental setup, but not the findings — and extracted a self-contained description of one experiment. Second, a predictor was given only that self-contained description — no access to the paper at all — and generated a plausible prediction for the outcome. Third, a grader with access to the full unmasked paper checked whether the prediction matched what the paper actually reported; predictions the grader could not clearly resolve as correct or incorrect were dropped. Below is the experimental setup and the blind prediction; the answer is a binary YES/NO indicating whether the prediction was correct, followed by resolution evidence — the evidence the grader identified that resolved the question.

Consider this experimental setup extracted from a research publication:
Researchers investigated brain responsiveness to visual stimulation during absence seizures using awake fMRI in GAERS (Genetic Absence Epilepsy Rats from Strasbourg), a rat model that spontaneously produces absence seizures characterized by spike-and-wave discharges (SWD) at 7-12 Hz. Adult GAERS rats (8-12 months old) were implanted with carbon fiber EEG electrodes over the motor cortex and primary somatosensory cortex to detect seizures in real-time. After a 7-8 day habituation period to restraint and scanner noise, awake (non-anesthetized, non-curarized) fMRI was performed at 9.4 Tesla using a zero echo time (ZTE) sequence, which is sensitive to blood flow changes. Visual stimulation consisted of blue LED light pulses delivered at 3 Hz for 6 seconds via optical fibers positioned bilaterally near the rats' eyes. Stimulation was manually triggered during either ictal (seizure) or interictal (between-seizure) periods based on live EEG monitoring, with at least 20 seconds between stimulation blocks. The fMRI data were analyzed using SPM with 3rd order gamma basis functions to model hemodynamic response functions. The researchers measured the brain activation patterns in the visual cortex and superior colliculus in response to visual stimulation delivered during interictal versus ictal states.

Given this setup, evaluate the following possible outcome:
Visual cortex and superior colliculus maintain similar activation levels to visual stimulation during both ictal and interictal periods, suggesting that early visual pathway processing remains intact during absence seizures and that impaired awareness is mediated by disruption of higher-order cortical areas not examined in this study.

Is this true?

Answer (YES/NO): NO